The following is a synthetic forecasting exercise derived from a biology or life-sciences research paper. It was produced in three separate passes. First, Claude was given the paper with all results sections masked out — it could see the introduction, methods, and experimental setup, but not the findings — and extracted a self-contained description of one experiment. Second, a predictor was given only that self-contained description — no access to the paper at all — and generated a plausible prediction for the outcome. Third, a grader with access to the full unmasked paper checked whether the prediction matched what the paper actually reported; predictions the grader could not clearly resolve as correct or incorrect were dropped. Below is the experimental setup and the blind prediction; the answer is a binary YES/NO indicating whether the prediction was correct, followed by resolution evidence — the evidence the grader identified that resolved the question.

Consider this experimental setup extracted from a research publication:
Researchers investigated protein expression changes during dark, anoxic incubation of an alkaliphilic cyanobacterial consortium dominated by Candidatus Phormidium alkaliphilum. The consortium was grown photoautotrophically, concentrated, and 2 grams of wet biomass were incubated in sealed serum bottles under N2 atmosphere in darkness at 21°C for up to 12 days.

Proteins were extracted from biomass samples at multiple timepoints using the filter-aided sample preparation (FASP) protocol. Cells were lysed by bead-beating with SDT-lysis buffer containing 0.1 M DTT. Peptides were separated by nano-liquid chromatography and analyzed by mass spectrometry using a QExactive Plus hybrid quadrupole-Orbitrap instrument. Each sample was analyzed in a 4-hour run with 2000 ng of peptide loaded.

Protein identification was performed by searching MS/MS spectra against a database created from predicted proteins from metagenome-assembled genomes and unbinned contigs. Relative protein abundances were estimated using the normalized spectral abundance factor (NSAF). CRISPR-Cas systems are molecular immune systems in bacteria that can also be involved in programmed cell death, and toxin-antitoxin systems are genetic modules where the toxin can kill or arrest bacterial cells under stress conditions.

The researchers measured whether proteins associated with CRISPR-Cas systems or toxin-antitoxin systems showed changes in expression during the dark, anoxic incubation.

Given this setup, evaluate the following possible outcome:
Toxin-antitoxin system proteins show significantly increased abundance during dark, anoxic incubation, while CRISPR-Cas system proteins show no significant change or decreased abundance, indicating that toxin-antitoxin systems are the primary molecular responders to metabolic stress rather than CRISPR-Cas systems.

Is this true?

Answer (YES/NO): NO